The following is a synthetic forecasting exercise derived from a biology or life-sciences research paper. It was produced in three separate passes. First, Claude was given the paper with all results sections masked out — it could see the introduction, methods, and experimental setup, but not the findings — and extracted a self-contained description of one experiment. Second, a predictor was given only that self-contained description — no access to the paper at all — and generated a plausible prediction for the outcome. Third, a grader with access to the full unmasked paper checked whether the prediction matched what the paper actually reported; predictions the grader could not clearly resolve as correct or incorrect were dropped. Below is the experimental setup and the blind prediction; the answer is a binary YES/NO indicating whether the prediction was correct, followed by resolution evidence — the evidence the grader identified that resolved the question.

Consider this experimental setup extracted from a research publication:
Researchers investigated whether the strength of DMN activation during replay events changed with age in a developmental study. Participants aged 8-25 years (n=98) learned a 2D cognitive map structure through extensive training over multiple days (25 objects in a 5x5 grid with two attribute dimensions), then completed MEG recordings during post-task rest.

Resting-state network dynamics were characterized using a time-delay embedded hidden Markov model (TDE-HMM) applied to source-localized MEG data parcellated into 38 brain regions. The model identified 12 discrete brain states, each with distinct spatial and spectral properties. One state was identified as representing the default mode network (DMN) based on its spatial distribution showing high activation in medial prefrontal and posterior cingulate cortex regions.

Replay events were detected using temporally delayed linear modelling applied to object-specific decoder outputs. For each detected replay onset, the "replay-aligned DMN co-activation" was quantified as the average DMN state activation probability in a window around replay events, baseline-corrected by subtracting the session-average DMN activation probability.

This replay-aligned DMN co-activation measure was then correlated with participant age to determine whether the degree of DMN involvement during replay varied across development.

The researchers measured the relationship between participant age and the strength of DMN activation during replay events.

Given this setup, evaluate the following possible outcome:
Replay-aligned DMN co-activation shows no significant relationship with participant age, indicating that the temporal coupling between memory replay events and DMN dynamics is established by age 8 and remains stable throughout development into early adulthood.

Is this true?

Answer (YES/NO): NO